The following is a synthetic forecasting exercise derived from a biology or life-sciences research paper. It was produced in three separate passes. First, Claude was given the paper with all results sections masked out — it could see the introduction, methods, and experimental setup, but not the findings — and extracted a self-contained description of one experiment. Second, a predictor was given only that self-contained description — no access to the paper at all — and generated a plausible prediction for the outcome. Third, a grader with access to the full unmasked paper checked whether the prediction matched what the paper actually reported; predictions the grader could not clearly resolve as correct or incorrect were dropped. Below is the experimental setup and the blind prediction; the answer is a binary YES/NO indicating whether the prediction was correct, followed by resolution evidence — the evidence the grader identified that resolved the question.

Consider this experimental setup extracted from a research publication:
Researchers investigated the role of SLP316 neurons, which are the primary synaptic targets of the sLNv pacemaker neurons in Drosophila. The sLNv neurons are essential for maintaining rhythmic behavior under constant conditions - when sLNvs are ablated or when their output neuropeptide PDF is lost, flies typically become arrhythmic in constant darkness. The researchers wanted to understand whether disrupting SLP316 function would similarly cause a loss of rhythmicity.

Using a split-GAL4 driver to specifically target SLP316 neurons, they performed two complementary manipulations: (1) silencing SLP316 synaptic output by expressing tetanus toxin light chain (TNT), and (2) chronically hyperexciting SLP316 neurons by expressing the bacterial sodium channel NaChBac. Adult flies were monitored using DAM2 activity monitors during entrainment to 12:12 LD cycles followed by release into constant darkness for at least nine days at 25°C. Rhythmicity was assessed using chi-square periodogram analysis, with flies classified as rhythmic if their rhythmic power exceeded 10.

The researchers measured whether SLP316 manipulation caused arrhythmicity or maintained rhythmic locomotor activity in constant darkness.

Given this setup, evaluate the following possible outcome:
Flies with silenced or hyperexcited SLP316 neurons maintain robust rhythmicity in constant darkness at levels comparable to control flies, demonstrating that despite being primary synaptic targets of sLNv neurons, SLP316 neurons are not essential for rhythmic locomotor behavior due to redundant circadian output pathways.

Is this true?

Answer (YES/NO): NO